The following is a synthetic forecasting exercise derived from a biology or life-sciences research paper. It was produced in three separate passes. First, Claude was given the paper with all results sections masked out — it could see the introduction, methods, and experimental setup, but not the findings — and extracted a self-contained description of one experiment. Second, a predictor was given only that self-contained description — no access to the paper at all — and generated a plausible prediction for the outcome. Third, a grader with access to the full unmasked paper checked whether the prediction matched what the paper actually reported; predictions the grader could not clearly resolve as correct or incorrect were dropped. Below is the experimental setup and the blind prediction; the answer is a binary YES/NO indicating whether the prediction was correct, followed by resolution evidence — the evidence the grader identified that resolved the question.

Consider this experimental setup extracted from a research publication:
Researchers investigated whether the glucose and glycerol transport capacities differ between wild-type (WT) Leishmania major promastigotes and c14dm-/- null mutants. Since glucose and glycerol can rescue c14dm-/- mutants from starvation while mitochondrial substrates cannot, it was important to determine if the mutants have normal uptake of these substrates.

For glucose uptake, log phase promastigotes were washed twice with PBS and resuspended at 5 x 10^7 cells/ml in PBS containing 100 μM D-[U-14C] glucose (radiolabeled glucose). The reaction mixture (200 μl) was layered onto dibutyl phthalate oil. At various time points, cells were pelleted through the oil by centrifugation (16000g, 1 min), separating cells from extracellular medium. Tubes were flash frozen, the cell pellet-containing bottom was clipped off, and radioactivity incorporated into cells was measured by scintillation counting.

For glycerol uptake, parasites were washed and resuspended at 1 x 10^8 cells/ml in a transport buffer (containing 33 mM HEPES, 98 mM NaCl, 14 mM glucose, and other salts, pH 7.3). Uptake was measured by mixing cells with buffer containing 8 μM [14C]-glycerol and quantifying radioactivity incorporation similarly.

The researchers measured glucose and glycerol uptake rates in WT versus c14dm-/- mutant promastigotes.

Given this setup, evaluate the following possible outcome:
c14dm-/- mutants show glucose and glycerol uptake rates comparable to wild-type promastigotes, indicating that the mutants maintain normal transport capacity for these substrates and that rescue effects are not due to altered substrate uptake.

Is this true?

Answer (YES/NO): NO